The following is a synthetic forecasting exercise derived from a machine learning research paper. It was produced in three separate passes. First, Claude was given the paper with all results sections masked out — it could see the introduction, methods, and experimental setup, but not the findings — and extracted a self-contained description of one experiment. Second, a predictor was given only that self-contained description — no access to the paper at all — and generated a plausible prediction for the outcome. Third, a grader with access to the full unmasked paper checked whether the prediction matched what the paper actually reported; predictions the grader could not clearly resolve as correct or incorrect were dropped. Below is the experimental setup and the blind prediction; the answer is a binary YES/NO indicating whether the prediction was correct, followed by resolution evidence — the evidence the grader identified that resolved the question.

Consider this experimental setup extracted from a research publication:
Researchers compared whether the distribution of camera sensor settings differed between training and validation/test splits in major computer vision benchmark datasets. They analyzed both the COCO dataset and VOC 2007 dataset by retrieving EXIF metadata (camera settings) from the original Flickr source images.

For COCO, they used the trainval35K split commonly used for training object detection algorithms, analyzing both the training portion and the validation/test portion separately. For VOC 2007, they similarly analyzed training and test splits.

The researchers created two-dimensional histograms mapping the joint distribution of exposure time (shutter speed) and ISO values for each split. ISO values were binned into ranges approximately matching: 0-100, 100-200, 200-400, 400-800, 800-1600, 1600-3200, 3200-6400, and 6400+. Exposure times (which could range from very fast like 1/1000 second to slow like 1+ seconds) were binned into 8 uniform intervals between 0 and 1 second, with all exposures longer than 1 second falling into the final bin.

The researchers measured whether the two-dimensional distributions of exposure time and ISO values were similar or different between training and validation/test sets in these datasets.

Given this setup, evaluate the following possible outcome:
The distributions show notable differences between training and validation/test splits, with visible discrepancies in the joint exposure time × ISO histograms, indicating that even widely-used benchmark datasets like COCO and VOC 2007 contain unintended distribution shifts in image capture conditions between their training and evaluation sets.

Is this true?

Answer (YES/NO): NO